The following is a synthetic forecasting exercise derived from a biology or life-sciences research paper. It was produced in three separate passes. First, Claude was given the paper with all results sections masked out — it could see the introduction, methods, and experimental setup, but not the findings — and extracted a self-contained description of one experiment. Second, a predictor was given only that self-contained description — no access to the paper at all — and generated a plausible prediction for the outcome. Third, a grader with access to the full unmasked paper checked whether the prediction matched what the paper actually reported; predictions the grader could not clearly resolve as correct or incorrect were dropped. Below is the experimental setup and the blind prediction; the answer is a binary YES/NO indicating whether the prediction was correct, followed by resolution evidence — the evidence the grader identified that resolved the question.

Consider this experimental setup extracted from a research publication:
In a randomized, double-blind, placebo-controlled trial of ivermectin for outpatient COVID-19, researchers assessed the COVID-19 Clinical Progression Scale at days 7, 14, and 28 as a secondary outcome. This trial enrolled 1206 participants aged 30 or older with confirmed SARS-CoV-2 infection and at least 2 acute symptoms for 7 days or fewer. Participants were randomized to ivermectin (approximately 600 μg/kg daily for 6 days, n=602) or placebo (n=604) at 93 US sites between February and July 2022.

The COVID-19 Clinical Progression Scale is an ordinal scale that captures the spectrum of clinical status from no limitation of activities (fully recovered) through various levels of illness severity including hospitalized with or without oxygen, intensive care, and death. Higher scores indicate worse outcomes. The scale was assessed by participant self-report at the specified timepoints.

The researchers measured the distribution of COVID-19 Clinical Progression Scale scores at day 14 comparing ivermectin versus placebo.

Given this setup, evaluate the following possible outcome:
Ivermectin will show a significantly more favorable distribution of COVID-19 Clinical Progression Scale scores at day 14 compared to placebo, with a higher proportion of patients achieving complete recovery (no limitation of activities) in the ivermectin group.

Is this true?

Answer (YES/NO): NO